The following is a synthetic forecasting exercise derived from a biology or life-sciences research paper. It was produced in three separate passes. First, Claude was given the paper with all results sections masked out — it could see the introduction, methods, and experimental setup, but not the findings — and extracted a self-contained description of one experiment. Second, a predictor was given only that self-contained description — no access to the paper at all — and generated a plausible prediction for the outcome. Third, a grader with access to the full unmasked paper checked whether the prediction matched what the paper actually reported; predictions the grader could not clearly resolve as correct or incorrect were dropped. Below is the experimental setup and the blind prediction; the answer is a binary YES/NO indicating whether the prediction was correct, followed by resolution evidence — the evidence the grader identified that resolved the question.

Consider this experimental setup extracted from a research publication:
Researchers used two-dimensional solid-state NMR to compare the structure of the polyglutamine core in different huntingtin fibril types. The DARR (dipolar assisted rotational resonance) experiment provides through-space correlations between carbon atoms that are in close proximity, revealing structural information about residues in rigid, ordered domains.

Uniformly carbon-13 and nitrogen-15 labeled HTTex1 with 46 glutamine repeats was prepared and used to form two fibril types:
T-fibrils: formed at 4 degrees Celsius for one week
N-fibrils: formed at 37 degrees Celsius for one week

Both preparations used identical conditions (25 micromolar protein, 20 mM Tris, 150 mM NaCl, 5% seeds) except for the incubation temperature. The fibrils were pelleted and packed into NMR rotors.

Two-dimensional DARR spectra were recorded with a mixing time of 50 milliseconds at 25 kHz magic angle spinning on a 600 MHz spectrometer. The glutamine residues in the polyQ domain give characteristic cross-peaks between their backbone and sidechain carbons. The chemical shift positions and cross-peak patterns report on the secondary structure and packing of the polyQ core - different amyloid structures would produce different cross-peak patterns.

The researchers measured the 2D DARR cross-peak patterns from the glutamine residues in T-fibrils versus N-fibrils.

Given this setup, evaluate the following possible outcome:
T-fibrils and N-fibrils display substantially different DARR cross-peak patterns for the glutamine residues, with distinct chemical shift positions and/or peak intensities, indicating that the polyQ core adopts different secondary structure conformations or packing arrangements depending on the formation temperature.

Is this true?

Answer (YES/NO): NO